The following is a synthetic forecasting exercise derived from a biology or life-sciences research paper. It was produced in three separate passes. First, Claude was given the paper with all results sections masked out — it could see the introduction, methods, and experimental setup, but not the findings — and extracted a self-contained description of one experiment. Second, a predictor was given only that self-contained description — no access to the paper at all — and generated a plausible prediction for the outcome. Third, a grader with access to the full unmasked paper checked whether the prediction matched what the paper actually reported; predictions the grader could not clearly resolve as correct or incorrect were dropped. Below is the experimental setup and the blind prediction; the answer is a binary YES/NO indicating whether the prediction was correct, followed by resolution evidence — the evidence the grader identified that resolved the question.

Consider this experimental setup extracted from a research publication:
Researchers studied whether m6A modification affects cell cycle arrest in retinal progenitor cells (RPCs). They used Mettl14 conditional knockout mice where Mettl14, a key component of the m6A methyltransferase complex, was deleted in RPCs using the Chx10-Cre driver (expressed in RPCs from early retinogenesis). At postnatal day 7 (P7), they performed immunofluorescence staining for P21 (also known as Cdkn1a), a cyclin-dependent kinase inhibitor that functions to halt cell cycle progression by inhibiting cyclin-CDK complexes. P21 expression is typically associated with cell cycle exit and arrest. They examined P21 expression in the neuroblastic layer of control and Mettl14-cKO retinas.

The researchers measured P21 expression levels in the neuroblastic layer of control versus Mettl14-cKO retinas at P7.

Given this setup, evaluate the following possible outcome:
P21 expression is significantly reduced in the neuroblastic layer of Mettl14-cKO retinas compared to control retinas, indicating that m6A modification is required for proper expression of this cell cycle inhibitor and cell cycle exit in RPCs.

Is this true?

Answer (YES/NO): NO